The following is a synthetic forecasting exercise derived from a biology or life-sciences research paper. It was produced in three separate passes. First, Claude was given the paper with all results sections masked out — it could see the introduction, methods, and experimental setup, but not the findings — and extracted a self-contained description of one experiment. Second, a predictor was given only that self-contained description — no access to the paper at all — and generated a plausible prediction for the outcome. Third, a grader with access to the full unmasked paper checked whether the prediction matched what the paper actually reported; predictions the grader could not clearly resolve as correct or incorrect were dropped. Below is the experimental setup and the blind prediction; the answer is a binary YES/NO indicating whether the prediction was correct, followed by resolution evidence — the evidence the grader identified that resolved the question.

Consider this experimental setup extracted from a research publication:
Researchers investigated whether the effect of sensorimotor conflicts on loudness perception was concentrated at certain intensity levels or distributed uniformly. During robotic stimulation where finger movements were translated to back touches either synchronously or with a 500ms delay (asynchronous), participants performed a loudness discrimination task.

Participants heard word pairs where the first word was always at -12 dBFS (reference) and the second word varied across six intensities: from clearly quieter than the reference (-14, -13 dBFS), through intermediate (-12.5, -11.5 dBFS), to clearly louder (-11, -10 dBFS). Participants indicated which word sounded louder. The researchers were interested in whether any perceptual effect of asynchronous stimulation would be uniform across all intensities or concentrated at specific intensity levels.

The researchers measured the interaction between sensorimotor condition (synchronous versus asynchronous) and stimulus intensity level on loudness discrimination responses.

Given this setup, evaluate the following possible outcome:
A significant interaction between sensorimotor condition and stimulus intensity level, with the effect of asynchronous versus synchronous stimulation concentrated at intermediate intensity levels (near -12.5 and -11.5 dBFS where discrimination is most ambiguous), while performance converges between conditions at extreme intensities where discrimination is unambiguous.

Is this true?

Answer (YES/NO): NO